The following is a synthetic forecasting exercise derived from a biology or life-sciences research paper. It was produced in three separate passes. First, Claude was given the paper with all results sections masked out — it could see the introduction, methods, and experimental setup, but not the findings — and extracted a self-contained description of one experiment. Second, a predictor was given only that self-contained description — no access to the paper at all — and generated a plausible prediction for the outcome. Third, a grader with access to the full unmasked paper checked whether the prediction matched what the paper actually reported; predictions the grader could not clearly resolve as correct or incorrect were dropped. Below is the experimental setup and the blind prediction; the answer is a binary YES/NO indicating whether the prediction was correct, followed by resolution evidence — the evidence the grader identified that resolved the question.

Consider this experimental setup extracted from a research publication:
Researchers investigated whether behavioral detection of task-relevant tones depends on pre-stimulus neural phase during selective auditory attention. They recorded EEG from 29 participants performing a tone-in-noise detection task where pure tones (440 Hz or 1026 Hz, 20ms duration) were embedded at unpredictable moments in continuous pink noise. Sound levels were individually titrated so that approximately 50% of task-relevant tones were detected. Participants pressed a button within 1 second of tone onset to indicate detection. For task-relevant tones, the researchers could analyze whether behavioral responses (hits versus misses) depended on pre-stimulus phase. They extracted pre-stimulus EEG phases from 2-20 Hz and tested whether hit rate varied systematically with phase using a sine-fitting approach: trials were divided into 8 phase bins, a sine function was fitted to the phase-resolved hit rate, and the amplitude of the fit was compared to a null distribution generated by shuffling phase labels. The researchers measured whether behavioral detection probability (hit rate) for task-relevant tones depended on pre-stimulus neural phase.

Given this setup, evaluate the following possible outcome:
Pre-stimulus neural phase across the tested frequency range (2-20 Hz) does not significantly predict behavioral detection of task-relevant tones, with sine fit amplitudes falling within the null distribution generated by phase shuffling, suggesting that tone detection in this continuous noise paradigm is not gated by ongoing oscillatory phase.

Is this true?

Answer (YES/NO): YES